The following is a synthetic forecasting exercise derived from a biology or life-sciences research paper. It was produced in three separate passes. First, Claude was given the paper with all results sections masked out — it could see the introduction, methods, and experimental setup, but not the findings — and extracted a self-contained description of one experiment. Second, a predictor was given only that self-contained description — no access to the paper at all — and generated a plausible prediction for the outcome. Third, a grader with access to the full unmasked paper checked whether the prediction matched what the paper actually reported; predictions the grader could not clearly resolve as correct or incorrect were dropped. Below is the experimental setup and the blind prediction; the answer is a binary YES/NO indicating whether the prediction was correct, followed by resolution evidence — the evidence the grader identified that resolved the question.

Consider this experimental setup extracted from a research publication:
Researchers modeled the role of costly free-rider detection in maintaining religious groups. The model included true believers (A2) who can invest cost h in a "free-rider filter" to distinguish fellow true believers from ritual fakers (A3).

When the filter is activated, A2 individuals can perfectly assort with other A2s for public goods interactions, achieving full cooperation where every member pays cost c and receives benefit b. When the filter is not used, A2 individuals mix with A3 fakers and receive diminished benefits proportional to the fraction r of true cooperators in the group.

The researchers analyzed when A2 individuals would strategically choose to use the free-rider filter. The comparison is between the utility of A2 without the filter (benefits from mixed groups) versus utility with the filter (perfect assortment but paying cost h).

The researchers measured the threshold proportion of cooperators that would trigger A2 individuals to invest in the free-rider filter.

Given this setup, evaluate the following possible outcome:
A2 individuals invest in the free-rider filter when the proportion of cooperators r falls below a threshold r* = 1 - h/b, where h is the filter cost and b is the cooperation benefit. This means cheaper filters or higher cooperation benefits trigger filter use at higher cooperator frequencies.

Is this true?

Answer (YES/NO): YES